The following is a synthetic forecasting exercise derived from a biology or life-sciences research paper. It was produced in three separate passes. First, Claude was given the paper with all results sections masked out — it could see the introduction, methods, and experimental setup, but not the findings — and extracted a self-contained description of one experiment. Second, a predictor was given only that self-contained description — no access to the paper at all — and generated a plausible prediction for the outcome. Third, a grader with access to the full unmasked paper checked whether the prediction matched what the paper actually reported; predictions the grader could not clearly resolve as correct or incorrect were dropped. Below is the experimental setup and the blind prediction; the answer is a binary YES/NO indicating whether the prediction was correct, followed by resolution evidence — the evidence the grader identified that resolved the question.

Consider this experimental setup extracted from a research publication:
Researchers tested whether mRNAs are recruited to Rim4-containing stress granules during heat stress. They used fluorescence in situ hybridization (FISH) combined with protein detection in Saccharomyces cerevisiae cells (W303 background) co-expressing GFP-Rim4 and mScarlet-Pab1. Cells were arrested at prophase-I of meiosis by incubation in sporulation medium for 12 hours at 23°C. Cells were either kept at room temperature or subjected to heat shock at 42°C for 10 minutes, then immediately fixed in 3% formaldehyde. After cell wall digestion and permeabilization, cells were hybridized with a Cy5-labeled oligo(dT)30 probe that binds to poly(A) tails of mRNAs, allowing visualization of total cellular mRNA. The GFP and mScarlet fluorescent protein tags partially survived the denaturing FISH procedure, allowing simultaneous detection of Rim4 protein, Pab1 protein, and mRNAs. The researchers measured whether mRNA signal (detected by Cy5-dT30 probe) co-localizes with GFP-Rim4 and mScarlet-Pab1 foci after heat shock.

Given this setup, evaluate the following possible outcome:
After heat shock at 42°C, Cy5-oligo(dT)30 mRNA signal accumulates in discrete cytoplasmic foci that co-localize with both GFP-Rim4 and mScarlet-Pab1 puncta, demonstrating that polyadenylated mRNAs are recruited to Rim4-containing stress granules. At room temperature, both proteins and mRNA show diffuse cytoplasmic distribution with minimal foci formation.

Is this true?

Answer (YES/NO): YES